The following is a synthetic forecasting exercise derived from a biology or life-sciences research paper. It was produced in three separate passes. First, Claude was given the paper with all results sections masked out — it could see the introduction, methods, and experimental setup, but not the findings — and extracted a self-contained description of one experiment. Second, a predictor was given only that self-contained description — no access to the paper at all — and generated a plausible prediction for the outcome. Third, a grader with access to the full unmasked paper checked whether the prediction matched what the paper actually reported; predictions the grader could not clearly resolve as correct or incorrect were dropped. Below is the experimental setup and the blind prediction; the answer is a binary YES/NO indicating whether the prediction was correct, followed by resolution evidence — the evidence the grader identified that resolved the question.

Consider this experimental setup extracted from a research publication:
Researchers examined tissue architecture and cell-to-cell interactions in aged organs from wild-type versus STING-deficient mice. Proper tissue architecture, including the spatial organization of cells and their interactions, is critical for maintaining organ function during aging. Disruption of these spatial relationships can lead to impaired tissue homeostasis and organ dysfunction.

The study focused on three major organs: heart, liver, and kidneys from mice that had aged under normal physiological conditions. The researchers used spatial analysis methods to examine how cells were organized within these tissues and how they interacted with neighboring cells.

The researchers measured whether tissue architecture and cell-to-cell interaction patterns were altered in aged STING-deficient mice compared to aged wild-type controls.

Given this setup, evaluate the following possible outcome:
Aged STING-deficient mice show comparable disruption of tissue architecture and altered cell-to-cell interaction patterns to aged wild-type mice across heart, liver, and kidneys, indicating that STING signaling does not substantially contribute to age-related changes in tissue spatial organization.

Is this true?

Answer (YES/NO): NO